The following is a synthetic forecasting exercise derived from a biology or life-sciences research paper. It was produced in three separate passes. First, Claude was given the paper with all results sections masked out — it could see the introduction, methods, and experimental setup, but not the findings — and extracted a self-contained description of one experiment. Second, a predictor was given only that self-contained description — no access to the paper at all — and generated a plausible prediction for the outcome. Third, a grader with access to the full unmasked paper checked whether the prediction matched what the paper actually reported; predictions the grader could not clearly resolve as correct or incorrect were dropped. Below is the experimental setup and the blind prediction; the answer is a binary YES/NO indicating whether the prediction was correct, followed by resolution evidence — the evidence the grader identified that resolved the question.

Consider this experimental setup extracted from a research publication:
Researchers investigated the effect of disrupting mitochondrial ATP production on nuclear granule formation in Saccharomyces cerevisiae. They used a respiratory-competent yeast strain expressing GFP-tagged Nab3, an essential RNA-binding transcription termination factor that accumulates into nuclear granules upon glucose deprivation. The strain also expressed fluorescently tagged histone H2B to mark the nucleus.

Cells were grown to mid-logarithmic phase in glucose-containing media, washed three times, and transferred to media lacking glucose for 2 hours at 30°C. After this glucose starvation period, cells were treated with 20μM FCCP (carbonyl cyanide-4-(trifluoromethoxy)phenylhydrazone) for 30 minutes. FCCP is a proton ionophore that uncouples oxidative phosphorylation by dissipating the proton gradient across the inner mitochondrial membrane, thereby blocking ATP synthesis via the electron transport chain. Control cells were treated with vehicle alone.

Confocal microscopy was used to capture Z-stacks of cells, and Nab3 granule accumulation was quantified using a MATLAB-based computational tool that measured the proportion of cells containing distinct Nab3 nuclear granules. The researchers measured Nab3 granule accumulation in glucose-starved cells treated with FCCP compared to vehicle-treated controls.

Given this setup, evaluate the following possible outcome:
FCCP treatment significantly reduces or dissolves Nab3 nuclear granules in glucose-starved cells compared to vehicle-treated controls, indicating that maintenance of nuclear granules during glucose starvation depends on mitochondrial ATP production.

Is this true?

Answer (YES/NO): NO